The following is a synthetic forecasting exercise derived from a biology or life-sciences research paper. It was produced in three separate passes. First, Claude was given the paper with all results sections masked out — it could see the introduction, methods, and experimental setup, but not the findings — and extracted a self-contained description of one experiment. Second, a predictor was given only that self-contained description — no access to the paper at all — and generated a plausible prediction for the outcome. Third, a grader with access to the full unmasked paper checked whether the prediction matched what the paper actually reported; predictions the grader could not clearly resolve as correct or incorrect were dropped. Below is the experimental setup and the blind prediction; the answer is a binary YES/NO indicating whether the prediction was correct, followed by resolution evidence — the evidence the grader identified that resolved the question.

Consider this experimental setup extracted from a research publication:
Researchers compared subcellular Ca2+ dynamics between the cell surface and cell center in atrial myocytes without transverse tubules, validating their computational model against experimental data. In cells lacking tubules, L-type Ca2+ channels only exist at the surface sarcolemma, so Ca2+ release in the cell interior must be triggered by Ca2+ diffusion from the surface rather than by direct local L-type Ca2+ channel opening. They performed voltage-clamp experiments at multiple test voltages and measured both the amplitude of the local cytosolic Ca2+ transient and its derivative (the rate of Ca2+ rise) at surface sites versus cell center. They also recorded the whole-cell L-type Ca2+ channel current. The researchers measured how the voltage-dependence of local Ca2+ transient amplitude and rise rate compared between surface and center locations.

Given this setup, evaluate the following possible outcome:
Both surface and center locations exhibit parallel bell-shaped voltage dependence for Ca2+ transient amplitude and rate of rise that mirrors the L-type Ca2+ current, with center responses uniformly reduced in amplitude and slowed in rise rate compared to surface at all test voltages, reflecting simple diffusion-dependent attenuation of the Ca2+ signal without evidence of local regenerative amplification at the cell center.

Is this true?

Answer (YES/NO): NO